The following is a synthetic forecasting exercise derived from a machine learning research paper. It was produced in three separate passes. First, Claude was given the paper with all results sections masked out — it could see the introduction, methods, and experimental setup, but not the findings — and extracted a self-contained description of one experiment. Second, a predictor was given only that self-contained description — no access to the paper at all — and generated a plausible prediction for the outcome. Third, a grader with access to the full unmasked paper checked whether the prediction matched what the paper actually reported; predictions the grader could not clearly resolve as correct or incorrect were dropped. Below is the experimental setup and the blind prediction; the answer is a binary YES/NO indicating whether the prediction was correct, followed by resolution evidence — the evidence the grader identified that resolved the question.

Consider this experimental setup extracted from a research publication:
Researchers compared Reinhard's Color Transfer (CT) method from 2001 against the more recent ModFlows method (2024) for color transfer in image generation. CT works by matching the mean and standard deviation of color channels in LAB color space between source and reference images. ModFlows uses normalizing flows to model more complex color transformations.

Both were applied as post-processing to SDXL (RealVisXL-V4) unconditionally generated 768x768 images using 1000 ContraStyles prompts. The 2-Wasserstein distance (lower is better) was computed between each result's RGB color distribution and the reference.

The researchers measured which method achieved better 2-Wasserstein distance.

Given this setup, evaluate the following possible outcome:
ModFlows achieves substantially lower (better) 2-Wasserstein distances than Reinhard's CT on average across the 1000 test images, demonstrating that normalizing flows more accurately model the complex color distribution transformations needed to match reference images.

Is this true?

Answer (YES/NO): YES